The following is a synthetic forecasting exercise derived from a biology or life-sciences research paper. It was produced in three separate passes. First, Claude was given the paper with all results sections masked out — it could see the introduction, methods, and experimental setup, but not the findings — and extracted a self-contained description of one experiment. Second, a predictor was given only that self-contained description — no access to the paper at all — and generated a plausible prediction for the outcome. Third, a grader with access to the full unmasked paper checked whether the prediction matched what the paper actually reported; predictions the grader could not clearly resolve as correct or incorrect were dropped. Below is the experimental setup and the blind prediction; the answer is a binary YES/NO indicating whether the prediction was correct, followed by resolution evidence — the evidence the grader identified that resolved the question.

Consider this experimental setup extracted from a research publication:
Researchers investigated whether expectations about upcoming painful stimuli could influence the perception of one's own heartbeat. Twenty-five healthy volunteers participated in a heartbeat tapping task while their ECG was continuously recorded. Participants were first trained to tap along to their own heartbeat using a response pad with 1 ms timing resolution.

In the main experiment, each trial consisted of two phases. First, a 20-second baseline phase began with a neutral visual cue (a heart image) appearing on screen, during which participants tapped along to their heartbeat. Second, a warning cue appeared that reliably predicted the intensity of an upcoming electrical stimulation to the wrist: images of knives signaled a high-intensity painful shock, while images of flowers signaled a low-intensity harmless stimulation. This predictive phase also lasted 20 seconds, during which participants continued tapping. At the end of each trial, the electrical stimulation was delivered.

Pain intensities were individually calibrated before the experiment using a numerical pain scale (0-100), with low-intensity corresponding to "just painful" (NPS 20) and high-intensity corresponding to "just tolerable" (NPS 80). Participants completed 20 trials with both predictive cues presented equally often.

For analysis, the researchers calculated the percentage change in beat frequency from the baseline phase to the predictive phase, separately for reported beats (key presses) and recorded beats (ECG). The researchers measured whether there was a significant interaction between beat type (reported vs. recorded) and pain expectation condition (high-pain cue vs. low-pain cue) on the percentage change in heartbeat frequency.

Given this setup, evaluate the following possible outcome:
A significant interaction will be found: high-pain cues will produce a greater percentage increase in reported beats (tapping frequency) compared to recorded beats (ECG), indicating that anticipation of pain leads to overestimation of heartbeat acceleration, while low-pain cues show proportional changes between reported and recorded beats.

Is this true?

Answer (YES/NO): NO